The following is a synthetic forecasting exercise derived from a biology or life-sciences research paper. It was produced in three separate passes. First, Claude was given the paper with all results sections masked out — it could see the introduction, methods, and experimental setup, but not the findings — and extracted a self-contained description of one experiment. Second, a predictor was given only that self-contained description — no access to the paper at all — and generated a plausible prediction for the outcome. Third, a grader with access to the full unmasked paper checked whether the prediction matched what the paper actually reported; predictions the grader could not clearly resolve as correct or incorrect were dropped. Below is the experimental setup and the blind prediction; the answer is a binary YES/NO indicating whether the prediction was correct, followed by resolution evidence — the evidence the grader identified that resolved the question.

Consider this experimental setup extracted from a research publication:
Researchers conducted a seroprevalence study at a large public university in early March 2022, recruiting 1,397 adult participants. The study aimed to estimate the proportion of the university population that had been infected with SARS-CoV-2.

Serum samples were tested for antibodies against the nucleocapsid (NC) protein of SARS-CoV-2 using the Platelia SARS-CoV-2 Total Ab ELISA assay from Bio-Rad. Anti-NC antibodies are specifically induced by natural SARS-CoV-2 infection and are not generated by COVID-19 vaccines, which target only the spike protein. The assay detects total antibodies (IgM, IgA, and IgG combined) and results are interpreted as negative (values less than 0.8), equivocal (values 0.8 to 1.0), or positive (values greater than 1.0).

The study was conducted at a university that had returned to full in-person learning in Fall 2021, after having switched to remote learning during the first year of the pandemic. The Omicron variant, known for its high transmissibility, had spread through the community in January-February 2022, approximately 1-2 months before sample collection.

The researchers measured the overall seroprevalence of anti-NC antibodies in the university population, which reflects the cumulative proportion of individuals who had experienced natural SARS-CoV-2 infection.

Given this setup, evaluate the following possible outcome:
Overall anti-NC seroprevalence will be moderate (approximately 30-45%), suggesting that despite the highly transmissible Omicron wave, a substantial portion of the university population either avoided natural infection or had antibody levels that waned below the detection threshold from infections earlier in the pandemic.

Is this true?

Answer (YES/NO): YES